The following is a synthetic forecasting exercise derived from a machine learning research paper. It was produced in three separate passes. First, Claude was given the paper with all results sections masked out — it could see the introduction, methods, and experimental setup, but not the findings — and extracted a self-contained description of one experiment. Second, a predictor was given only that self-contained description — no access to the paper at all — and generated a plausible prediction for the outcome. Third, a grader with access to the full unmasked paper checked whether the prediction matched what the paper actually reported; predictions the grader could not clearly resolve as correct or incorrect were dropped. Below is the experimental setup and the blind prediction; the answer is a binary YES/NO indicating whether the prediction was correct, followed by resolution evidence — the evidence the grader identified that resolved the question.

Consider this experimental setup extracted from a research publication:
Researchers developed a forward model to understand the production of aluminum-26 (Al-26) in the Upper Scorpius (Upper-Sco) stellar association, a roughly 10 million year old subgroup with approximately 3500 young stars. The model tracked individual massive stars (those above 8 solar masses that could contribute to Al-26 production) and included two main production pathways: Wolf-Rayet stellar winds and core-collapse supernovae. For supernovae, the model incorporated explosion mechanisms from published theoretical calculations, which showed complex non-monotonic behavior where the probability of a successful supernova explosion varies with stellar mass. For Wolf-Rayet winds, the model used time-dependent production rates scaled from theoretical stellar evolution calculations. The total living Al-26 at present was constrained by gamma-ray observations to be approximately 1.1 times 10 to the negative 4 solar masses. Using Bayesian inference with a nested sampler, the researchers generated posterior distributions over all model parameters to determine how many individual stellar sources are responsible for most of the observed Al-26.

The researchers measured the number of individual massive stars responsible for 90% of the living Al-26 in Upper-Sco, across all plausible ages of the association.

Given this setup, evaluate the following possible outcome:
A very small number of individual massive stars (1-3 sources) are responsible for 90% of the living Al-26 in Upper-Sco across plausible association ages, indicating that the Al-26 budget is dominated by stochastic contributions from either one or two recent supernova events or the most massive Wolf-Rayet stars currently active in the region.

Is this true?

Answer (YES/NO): NO